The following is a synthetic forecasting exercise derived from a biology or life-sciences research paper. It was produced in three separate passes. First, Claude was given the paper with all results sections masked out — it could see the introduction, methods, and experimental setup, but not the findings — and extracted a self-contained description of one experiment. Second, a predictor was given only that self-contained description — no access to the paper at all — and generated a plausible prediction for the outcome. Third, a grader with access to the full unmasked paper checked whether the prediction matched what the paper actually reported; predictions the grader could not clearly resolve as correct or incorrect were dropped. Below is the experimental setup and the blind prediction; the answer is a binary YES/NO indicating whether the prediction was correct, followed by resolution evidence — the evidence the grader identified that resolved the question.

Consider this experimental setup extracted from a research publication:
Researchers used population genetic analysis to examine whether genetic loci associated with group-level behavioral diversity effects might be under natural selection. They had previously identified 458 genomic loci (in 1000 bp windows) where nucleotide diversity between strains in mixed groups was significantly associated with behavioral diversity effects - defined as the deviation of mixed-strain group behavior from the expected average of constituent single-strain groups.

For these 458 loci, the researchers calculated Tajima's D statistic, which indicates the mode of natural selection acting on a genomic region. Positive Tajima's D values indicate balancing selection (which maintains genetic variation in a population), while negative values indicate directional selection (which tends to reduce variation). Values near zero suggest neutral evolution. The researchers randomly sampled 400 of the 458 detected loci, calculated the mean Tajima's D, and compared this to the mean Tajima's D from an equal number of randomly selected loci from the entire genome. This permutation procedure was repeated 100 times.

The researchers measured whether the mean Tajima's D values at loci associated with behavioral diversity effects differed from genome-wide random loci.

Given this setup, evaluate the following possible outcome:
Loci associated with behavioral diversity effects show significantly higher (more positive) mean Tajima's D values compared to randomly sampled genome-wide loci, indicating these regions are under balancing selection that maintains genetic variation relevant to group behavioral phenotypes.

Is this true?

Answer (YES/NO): NO